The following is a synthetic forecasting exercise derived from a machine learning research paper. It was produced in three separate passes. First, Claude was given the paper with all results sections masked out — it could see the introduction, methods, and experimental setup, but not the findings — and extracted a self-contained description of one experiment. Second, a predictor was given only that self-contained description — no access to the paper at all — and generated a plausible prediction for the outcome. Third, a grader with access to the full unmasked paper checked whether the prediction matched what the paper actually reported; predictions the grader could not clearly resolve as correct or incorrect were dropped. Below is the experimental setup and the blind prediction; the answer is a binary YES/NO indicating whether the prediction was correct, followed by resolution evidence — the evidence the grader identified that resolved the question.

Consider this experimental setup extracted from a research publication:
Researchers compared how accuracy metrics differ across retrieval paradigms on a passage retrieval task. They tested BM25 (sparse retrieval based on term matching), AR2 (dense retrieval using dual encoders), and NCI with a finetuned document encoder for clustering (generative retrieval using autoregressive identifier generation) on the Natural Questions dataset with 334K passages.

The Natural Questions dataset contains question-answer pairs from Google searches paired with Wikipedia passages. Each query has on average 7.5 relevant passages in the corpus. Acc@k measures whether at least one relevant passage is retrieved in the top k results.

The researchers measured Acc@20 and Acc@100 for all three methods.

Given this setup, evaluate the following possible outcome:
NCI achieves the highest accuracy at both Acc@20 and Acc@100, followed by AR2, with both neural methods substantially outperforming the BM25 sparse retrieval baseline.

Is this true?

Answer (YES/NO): NO